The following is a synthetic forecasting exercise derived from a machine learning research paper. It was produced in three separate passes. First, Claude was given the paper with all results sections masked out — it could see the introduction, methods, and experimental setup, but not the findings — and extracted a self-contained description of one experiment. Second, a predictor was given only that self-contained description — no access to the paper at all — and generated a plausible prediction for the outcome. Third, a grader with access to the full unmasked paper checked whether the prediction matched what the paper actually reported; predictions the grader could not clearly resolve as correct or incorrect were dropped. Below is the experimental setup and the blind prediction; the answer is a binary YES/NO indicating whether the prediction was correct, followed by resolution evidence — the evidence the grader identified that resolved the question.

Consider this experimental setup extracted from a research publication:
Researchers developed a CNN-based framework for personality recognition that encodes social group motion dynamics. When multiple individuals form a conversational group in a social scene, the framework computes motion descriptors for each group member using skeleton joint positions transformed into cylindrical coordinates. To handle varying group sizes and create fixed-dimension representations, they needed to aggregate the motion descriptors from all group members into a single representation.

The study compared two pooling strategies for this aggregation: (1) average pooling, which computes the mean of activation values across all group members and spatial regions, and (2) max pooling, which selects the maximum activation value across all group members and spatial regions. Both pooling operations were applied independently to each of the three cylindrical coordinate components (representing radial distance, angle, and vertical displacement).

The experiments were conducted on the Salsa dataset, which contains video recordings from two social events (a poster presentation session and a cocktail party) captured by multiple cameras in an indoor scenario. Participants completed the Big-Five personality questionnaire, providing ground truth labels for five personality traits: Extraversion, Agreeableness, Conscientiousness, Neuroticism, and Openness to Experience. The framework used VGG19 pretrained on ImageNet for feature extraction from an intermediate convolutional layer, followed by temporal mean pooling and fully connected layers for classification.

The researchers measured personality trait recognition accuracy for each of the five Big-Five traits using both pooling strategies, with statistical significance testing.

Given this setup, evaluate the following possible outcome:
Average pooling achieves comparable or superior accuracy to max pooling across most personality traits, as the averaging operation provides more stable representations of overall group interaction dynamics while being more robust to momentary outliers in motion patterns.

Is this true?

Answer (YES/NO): YES